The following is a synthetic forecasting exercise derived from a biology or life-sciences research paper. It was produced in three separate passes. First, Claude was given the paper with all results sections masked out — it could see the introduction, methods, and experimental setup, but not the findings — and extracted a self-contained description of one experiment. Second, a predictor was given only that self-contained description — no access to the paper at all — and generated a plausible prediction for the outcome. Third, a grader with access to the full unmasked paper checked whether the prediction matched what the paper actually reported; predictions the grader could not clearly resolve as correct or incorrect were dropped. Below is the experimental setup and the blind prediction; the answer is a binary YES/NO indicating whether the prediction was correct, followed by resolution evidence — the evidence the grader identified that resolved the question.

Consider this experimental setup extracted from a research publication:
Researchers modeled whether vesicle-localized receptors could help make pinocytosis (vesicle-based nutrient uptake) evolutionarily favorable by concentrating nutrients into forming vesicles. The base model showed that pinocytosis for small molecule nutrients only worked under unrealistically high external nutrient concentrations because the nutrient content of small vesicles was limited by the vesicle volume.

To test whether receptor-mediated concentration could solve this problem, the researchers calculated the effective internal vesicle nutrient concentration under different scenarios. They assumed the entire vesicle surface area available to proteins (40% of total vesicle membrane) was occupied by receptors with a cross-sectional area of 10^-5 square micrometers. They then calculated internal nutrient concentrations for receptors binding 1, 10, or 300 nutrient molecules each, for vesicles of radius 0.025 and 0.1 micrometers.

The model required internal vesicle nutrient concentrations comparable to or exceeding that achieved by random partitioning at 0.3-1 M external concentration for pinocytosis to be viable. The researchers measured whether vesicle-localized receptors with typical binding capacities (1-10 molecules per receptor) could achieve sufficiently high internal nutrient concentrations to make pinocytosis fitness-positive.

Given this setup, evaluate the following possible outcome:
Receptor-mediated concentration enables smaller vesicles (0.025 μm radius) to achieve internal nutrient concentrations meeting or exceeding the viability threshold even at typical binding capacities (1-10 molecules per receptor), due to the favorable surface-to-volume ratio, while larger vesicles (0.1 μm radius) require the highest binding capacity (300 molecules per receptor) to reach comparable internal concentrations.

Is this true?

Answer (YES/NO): NO